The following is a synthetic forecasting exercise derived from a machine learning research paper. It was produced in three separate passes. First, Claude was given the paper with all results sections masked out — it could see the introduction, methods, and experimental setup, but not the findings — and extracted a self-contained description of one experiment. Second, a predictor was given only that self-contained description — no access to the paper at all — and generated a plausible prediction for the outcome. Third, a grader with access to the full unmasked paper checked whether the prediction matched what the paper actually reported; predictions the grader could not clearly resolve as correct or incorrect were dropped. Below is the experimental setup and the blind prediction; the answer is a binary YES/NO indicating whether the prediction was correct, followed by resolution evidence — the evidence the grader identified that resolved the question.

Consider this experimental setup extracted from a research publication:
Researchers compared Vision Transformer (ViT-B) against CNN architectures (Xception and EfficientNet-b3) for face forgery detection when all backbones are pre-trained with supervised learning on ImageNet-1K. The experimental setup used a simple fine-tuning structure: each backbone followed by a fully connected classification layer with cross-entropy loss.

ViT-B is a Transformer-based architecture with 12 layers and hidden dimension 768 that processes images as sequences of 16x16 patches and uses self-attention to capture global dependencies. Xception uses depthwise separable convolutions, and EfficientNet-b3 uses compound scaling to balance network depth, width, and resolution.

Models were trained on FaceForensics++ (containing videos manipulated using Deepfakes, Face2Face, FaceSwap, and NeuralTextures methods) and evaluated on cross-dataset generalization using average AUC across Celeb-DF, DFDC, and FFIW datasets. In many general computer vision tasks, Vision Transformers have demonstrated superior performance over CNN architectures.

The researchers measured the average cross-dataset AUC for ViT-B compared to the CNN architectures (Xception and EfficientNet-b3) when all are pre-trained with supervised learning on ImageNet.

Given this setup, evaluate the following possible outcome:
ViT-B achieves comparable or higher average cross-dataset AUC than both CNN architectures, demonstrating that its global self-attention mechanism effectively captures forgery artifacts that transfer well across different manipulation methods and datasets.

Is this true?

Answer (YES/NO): YES